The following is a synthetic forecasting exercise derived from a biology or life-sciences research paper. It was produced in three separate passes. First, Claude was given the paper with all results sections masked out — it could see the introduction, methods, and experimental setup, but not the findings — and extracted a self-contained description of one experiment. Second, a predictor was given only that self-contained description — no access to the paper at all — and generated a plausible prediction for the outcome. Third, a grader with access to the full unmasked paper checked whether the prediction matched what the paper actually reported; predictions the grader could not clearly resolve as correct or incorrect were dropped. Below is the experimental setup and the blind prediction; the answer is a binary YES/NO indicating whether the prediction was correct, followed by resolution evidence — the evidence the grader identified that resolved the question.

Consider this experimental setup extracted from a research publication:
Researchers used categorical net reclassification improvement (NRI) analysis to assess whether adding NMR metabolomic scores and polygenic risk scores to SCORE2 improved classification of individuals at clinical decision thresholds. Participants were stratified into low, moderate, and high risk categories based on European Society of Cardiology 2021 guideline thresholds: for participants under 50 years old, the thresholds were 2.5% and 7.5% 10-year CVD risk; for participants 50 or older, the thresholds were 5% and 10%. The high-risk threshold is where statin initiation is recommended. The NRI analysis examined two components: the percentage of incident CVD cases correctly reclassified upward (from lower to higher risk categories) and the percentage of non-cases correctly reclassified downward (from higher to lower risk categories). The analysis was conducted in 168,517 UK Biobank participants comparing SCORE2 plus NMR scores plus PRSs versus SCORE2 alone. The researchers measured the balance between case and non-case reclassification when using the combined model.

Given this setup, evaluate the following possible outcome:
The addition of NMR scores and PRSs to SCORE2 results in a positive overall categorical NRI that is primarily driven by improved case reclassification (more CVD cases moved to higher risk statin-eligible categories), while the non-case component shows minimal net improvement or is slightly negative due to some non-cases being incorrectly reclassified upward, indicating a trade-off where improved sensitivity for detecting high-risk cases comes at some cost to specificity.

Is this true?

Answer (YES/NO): YES